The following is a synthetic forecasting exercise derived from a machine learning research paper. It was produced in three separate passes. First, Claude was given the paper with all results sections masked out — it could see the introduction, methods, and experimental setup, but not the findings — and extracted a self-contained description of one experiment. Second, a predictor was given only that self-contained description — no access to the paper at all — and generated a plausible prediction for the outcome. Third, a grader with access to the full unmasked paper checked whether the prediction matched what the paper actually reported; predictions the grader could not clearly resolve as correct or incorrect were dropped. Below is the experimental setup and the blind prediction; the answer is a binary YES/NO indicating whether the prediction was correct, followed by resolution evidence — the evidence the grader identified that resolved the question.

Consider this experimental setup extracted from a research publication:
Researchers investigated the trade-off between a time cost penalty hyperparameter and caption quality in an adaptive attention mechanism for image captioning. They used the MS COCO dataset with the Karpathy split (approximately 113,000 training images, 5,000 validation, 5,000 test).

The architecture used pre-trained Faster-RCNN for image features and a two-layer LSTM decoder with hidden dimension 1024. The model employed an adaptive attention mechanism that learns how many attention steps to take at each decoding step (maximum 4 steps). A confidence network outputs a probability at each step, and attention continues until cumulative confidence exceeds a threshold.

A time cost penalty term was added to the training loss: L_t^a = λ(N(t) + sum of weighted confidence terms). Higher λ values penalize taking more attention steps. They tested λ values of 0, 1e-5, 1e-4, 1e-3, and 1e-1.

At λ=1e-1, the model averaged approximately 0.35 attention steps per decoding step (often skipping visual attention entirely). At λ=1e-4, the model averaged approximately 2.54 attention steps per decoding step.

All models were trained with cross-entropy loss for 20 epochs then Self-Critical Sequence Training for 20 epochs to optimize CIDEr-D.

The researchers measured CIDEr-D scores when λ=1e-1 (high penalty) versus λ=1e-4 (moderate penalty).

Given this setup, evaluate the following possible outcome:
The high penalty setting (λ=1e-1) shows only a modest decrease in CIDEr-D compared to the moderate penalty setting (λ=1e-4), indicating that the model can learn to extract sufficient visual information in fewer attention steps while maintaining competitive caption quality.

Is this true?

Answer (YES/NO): NO